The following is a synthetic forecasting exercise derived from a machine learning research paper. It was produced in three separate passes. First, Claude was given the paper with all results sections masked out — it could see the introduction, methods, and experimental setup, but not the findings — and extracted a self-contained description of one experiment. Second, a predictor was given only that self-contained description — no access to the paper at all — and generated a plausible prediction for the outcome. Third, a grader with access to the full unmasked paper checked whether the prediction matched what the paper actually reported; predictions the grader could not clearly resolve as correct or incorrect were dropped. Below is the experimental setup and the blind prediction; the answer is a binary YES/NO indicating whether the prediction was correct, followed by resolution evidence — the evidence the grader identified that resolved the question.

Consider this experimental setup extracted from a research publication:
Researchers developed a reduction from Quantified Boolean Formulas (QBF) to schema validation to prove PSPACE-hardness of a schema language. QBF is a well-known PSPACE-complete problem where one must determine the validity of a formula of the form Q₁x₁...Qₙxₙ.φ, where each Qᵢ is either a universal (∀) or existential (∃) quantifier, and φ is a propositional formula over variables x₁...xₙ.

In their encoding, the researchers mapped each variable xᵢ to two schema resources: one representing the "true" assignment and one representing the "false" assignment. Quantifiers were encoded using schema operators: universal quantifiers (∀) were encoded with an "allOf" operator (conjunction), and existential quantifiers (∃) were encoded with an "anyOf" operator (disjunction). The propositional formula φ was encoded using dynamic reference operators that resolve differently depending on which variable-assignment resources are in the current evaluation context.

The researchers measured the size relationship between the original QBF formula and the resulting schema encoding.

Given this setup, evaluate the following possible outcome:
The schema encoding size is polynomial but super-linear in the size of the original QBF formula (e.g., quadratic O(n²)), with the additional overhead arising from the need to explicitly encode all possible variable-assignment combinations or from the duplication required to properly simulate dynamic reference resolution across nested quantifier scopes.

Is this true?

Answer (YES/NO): NO